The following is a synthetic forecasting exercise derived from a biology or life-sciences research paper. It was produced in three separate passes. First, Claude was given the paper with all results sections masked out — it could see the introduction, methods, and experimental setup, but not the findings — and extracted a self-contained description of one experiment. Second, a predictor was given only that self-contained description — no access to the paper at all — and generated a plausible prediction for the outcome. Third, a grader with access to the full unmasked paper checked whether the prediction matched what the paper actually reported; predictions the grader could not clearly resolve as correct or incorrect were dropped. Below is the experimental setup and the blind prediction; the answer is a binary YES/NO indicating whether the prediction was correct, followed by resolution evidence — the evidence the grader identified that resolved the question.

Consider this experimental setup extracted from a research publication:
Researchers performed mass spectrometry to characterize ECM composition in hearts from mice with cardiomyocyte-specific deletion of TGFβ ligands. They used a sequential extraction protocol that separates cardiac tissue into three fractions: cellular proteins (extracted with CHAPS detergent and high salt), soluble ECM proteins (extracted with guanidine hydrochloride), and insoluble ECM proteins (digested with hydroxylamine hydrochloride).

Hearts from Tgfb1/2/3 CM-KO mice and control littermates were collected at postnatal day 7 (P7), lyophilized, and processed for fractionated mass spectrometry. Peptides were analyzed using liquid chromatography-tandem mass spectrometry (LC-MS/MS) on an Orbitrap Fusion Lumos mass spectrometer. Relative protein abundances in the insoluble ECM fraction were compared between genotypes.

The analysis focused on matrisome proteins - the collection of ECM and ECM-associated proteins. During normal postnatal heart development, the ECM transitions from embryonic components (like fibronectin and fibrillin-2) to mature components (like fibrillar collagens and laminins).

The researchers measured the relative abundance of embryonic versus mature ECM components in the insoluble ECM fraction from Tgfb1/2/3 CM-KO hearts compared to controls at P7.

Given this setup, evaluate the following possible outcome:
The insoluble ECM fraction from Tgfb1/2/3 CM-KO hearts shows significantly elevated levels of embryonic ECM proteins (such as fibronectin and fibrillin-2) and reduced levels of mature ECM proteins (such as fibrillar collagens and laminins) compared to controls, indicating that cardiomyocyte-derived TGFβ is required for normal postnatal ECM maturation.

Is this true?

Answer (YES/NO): NO